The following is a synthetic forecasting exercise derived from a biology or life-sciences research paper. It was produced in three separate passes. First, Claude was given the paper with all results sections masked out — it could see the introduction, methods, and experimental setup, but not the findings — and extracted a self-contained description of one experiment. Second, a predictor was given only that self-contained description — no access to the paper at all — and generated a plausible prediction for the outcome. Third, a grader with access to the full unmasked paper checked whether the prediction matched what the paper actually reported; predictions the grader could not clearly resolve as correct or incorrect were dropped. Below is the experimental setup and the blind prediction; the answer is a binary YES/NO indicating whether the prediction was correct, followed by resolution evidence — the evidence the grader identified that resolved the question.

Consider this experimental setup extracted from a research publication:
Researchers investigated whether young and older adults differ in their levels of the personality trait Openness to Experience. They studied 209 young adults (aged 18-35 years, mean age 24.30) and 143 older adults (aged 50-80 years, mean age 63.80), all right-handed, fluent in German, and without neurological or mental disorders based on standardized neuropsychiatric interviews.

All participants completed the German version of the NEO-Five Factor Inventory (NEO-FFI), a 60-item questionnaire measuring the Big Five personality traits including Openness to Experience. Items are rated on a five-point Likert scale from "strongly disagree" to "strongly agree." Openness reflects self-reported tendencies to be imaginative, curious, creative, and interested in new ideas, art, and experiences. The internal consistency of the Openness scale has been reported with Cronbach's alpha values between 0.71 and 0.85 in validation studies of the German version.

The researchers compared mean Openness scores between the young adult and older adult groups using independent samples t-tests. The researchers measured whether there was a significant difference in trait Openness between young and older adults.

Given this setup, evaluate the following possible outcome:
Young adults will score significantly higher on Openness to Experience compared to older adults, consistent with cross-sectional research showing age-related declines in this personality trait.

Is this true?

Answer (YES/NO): YES